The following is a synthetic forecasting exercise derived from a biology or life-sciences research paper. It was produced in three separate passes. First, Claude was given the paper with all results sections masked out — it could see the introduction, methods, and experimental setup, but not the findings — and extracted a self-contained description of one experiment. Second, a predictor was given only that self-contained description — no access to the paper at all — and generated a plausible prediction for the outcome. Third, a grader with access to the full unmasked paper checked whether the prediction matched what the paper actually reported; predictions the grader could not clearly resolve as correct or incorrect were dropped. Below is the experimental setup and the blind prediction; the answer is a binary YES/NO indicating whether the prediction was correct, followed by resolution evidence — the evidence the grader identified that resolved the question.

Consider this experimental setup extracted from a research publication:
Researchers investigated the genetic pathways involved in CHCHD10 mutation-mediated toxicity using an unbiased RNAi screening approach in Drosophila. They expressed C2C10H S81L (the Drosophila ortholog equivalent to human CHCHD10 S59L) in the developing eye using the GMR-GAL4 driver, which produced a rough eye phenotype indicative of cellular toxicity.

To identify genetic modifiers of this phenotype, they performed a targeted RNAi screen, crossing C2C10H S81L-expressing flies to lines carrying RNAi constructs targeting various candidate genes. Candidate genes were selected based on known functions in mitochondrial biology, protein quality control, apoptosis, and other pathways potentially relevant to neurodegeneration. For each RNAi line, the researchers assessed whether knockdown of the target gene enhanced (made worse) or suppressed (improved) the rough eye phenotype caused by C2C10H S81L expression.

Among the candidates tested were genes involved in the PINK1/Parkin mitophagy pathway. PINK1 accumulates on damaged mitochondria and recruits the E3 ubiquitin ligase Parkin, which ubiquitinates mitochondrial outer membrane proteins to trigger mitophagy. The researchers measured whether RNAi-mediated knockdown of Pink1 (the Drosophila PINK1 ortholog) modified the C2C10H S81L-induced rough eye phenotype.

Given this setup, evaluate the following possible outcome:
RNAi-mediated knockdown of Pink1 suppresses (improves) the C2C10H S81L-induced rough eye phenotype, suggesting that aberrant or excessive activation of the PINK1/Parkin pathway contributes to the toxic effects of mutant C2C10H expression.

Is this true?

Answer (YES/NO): YES